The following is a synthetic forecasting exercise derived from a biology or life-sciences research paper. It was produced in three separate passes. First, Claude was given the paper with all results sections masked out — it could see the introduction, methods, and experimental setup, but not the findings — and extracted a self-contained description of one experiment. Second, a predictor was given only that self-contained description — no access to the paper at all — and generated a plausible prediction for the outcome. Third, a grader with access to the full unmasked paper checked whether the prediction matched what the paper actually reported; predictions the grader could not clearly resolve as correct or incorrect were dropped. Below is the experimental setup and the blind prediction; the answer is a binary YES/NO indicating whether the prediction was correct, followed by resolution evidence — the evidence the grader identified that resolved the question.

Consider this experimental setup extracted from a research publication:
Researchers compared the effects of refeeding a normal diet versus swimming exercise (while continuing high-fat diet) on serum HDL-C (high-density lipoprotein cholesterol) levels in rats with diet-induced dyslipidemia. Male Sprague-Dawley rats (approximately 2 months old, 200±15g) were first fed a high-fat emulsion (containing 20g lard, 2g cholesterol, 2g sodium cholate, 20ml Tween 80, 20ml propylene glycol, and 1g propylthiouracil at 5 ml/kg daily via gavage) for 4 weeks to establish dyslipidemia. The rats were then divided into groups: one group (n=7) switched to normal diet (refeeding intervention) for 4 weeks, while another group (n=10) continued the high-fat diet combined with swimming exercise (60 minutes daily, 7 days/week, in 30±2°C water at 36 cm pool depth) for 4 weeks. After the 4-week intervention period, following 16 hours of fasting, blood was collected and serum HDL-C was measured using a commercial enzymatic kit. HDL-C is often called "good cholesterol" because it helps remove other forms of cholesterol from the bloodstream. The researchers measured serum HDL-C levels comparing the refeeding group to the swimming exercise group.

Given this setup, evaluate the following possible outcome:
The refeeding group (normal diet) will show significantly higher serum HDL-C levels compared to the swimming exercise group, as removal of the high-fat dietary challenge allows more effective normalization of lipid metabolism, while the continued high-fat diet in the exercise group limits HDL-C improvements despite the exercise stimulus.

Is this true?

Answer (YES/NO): NO